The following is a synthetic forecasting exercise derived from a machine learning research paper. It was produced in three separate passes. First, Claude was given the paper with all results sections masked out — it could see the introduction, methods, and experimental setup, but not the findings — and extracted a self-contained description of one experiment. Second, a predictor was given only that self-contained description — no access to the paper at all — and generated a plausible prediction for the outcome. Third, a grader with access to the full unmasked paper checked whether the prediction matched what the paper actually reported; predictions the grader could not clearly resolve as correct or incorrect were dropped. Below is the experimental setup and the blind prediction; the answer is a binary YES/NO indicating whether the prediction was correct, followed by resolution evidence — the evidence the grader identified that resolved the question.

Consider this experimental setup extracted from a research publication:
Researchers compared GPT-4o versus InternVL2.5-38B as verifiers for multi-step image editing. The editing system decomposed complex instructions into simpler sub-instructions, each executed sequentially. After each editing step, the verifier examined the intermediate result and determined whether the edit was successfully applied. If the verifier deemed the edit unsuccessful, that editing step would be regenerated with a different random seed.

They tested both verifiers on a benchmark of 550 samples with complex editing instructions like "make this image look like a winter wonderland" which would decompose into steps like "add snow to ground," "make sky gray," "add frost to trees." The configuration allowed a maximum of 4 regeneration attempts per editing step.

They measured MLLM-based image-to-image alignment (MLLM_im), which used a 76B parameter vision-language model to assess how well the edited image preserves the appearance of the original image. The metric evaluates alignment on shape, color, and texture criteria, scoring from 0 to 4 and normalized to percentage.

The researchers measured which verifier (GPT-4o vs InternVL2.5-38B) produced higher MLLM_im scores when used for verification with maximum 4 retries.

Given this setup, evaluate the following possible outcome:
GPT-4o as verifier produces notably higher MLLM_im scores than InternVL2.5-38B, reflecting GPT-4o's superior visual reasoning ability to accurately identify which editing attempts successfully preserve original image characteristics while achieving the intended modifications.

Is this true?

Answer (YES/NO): NO